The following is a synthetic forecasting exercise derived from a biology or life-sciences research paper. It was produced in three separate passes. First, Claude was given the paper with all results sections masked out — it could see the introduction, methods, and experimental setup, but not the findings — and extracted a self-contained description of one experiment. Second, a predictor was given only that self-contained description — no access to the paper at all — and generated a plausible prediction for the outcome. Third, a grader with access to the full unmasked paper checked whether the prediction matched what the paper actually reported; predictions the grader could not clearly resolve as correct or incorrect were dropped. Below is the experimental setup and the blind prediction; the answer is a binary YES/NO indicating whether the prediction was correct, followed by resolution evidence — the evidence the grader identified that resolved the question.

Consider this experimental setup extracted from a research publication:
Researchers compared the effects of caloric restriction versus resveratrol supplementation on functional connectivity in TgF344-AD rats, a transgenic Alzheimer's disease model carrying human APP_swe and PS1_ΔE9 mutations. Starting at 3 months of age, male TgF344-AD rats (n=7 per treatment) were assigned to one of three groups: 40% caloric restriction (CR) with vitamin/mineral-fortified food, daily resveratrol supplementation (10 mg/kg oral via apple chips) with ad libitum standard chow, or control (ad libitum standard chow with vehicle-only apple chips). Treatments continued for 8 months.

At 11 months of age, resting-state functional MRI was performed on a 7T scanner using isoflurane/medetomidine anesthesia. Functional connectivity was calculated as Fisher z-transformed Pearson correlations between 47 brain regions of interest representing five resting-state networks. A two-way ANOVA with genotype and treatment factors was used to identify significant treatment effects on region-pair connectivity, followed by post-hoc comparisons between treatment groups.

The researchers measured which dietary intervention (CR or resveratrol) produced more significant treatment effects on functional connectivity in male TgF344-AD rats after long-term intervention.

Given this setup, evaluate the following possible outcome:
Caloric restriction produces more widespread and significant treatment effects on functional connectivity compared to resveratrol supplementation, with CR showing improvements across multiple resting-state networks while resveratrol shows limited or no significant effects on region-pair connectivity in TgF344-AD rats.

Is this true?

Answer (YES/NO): NO